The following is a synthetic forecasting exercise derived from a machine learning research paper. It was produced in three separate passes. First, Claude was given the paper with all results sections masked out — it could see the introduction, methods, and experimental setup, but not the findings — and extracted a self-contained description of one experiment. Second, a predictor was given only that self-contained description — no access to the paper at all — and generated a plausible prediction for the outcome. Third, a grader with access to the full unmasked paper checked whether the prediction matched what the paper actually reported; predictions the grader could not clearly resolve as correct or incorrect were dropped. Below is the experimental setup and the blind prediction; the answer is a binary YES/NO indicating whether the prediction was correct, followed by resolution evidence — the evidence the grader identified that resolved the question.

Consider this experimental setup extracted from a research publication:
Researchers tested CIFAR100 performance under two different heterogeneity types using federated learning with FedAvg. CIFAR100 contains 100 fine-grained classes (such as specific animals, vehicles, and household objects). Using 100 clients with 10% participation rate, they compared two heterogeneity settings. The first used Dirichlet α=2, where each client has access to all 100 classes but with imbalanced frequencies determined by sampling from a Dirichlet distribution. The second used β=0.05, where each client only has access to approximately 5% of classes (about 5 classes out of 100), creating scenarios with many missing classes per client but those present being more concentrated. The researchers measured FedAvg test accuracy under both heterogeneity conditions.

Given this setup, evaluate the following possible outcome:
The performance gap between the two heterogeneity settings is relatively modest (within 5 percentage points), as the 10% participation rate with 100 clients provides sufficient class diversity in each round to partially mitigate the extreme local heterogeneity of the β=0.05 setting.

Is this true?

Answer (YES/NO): NO